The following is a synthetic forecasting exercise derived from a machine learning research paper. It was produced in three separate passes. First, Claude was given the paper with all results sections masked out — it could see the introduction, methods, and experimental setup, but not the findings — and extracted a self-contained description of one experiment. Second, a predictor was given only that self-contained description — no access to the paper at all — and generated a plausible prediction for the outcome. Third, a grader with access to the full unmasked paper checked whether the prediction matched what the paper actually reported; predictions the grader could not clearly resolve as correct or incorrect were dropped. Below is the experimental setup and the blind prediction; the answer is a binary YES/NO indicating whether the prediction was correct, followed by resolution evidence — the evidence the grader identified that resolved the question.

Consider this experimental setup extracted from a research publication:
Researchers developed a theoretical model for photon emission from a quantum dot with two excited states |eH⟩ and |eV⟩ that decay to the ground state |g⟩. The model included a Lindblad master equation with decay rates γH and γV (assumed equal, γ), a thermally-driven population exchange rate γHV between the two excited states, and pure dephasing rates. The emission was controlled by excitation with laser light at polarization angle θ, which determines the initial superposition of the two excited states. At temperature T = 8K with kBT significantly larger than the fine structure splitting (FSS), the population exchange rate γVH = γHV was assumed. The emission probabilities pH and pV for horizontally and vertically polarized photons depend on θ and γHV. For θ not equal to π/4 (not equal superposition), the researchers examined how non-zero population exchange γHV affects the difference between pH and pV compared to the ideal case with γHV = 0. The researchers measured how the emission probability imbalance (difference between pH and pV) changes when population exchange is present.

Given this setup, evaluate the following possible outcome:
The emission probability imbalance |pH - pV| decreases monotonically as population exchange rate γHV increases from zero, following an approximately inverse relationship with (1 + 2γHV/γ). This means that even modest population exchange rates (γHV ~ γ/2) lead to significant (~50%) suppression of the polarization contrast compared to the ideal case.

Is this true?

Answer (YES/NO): YES